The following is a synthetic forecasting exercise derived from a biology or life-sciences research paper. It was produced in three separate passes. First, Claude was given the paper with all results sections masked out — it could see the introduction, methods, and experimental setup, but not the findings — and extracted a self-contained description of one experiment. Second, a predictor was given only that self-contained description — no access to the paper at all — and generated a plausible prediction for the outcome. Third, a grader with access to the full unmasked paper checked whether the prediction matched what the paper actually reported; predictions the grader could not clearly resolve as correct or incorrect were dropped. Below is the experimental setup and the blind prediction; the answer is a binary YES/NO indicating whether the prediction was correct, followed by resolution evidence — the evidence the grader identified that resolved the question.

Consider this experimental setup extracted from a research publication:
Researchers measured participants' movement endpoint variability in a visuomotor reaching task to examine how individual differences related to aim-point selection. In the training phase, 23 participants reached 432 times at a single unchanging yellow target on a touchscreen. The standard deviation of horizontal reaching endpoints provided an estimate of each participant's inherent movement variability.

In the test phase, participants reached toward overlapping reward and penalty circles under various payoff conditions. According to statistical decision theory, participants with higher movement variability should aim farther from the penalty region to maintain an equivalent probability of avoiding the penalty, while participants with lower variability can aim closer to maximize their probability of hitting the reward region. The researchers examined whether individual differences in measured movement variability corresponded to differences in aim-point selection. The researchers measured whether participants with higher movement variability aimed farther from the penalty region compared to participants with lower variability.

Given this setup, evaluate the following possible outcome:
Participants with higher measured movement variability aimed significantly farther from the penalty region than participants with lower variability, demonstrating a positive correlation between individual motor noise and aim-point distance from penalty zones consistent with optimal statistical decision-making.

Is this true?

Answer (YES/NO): NO